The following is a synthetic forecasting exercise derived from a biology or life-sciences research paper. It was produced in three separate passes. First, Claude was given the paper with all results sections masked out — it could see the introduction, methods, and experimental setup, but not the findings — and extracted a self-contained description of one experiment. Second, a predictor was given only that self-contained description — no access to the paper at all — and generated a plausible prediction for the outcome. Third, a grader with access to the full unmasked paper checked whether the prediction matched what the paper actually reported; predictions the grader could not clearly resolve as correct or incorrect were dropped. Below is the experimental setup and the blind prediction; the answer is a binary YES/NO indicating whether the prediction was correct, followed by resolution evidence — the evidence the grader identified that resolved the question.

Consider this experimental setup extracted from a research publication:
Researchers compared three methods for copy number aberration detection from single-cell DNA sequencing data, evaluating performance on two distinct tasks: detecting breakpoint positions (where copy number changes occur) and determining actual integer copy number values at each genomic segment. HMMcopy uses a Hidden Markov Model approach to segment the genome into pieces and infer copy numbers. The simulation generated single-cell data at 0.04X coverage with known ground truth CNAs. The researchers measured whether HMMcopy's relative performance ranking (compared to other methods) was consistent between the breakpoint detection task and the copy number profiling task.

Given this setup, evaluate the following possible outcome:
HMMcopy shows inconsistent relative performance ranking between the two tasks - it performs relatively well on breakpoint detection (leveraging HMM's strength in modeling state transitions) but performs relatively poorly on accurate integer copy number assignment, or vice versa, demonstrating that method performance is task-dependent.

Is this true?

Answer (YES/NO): YES